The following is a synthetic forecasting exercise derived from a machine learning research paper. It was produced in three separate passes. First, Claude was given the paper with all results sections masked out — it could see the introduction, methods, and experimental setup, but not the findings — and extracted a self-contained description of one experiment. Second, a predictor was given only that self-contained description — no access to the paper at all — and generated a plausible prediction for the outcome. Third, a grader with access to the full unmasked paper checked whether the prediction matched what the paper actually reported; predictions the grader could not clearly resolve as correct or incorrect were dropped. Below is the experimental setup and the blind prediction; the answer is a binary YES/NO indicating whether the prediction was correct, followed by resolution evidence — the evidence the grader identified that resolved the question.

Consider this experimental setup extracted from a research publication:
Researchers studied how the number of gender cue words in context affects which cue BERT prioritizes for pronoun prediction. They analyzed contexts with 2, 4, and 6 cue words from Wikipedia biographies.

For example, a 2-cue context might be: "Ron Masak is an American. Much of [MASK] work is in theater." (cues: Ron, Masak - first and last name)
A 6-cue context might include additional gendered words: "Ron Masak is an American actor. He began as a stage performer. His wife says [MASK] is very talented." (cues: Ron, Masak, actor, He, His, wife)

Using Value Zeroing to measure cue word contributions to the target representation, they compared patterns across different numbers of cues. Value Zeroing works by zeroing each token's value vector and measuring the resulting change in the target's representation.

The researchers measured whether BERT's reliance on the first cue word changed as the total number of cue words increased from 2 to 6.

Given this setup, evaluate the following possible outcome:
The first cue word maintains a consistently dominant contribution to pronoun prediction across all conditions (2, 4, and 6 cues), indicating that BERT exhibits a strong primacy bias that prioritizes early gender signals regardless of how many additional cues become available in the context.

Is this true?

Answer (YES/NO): YES